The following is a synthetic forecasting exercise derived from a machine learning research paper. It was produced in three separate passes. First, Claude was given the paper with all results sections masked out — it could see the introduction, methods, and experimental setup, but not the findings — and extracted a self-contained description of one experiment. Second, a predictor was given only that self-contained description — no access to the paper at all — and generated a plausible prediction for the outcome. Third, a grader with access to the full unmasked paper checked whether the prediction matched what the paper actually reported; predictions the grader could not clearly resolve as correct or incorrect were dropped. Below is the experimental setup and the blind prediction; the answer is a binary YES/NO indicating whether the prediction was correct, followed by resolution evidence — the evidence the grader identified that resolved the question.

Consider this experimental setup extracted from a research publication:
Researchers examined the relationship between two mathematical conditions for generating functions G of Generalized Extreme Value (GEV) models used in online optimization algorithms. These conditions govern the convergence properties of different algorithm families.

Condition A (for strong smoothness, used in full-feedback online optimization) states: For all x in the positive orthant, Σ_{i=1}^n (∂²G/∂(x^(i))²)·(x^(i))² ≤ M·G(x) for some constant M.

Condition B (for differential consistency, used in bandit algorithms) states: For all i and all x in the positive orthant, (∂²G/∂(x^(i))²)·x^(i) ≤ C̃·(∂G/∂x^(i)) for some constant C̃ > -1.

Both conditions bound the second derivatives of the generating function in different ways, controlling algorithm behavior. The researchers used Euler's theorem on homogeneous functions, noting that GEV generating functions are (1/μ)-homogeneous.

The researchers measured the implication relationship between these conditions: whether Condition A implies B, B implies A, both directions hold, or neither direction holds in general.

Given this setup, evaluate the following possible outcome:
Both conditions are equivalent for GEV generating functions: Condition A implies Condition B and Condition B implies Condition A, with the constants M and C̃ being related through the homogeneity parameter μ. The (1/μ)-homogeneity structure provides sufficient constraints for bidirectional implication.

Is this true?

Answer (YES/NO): NO